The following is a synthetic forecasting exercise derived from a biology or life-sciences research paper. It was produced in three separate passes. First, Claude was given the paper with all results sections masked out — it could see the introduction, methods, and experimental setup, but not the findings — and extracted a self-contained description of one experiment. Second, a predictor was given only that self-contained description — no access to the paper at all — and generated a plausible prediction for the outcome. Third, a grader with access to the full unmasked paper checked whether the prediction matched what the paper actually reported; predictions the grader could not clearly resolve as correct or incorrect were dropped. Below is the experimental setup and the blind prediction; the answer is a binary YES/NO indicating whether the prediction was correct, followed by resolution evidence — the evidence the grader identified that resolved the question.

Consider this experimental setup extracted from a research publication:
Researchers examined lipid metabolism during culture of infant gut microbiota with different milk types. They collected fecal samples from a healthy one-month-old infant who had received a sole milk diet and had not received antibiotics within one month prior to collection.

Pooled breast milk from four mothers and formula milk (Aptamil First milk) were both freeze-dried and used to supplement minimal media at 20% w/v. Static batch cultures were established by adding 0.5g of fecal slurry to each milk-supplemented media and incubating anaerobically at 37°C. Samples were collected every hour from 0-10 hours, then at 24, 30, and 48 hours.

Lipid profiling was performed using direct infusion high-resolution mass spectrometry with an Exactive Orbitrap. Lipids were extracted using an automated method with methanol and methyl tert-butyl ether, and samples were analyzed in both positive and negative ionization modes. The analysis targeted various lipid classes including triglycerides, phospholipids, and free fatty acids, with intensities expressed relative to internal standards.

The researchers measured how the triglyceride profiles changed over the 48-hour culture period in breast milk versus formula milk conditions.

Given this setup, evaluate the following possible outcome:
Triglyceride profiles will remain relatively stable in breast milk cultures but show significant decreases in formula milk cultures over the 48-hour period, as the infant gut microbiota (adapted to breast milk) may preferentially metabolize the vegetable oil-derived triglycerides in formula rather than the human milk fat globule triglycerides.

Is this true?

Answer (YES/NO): NO